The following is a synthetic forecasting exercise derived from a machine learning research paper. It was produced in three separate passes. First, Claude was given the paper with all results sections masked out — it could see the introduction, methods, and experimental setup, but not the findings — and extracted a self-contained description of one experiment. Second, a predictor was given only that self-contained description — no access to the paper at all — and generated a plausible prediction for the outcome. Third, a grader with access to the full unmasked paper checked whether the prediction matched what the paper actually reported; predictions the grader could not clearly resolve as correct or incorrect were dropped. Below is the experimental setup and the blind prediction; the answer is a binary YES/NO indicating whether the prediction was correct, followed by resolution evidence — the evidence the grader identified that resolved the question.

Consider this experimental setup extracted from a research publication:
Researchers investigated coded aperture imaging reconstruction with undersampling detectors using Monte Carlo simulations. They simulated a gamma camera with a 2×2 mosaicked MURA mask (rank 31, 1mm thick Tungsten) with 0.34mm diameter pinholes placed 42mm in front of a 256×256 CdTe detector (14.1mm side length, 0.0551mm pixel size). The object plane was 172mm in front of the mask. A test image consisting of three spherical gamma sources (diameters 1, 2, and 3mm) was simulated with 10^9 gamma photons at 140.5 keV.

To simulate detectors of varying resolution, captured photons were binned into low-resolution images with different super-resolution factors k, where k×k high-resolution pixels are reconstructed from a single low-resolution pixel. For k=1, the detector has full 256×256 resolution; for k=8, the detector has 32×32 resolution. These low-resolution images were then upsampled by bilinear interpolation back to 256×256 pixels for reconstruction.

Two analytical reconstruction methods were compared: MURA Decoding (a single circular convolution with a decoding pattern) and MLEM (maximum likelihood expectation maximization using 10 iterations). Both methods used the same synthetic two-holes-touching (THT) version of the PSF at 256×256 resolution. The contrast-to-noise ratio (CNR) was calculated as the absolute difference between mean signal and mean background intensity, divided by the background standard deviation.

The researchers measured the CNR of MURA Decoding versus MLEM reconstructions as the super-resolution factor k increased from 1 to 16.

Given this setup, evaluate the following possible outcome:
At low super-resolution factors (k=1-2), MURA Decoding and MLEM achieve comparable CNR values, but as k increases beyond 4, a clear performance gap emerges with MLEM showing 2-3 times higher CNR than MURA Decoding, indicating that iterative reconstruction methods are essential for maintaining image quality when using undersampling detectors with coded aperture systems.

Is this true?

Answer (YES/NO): NO